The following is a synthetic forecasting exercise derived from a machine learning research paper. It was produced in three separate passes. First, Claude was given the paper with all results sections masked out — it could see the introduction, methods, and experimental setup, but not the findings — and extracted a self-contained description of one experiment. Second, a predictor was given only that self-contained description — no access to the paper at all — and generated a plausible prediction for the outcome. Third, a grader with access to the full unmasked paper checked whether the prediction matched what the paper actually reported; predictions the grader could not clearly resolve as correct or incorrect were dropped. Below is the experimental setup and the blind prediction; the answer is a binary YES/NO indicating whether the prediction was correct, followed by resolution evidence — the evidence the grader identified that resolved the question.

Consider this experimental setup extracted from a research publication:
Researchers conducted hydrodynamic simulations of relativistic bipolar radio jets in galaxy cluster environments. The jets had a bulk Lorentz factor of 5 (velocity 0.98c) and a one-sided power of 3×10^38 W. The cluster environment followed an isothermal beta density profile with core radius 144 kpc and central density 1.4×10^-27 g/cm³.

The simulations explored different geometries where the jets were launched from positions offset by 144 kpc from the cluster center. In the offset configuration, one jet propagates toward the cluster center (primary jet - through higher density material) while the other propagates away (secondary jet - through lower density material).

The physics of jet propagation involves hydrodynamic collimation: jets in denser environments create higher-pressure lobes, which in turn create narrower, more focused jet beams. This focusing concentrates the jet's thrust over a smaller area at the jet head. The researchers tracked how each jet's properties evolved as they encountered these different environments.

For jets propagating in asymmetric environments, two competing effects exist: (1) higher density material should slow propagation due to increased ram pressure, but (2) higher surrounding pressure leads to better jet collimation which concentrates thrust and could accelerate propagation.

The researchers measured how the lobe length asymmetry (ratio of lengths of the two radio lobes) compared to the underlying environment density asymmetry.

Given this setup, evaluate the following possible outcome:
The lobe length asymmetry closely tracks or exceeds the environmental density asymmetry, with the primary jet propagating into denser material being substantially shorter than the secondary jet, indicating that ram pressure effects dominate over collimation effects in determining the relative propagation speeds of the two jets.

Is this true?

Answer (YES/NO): YES